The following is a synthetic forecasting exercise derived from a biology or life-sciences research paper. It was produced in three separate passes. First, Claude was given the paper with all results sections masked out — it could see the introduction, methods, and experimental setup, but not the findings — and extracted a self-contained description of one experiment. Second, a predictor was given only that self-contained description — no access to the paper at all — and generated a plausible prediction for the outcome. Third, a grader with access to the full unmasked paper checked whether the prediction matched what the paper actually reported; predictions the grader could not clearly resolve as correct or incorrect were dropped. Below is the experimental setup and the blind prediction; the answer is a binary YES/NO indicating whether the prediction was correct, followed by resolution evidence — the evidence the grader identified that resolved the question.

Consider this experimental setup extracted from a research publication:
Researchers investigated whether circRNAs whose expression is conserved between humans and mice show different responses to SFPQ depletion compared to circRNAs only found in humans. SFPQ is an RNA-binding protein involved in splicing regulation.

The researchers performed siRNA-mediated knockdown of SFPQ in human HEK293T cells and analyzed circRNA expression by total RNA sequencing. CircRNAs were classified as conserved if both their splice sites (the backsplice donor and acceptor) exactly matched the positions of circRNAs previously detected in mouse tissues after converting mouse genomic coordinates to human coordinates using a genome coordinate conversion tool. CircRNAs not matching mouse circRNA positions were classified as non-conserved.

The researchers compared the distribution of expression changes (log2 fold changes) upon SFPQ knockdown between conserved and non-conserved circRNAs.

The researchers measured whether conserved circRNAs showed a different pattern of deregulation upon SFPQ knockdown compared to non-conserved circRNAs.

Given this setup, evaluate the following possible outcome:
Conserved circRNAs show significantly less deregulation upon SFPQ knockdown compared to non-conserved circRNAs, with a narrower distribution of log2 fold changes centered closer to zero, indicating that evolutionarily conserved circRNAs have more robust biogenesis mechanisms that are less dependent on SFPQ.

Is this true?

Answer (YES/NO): NO